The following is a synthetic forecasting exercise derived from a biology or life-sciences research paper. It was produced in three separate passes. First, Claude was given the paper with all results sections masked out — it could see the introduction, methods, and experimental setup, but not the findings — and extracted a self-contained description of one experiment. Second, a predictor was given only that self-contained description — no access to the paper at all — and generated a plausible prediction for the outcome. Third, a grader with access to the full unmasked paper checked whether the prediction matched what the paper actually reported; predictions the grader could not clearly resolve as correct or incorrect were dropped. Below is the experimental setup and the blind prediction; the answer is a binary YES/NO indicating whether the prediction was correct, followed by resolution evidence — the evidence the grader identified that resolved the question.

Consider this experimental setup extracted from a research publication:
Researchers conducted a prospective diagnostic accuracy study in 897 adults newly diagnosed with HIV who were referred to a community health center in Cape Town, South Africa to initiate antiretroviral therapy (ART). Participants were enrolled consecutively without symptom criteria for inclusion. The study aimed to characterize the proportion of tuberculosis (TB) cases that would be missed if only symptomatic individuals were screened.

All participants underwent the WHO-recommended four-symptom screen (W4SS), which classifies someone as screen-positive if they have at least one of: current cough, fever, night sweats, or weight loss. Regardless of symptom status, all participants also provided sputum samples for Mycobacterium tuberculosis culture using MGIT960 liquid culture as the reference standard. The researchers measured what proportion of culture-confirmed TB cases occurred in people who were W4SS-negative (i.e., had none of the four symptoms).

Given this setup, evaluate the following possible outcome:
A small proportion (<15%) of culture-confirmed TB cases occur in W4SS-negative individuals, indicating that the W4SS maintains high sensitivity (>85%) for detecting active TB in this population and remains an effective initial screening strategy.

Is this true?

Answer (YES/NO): NO